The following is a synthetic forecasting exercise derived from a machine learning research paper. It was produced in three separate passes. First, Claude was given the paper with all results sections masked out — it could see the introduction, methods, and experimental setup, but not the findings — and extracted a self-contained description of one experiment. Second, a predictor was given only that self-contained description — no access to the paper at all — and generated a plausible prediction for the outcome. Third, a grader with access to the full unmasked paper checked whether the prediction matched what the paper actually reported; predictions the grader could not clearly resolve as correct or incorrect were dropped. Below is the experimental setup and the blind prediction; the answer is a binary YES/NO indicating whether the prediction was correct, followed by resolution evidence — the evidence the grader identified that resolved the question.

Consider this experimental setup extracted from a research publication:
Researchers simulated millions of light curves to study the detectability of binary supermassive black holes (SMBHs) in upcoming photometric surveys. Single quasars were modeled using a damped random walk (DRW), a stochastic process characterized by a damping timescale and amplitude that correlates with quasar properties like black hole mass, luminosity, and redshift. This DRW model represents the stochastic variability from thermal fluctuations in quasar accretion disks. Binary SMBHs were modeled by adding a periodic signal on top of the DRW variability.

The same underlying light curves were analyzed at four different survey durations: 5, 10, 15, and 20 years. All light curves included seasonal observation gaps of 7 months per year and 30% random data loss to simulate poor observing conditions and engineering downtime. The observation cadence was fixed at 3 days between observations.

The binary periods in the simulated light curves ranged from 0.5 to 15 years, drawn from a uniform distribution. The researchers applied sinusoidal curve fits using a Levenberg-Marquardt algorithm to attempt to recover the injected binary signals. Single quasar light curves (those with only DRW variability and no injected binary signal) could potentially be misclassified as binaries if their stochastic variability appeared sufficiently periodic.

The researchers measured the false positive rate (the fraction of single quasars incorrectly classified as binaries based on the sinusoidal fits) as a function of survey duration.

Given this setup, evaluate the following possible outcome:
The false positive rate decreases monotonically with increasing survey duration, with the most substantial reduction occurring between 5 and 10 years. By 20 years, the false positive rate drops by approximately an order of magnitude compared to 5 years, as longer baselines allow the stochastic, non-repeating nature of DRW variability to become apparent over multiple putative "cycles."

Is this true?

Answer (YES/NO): NO